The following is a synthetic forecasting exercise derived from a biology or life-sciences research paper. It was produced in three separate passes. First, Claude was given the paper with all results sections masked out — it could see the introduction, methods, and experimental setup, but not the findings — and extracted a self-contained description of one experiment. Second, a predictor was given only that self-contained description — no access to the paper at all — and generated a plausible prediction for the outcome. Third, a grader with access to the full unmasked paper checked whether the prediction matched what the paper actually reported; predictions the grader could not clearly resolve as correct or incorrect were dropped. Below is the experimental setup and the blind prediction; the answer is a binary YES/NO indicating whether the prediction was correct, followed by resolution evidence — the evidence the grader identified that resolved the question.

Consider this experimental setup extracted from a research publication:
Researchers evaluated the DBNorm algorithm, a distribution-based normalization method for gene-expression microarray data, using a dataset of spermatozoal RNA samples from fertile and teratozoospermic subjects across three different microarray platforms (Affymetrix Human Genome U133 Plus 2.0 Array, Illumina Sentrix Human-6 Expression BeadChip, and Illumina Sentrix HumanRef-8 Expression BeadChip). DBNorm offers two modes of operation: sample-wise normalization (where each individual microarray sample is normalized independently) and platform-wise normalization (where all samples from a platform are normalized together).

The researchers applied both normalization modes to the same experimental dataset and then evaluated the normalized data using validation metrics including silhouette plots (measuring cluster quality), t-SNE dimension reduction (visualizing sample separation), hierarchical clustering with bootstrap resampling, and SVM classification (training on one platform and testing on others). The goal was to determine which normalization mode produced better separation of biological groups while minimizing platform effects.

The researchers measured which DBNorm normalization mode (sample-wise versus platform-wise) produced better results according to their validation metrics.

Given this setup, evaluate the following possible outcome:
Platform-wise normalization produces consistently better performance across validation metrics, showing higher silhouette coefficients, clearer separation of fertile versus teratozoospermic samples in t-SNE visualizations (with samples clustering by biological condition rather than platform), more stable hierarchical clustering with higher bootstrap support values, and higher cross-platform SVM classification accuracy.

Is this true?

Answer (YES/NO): NO